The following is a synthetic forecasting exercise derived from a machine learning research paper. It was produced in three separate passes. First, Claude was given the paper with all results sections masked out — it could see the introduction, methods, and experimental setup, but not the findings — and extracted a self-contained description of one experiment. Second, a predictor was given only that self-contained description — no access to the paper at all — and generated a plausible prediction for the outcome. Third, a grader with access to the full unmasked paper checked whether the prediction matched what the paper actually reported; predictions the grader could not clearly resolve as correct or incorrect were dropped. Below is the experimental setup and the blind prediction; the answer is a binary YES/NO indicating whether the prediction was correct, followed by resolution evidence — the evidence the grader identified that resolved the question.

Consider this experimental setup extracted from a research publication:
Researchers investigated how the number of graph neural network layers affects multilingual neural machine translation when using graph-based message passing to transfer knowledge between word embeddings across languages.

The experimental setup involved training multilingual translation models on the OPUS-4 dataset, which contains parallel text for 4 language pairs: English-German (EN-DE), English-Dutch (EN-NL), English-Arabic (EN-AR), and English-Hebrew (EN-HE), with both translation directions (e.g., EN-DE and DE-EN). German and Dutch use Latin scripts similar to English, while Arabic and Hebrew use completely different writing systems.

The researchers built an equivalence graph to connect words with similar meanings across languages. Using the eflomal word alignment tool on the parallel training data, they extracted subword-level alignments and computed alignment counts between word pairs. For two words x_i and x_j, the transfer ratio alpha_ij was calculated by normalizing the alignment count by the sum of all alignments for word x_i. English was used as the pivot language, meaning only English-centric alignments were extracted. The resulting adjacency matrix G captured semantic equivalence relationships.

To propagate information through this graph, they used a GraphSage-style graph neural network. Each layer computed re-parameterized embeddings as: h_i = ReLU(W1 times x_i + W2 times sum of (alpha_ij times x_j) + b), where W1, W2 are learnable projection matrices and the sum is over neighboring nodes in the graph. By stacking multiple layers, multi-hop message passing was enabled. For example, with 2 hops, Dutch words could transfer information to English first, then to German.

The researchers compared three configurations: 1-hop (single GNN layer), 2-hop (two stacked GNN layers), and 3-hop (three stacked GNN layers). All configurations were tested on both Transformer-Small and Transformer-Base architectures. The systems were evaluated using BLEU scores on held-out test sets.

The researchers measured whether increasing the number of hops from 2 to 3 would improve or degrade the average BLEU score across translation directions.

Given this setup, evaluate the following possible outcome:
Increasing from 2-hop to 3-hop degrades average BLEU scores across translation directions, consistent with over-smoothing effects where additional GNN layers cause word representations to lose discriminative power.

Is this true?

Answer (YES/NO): NO